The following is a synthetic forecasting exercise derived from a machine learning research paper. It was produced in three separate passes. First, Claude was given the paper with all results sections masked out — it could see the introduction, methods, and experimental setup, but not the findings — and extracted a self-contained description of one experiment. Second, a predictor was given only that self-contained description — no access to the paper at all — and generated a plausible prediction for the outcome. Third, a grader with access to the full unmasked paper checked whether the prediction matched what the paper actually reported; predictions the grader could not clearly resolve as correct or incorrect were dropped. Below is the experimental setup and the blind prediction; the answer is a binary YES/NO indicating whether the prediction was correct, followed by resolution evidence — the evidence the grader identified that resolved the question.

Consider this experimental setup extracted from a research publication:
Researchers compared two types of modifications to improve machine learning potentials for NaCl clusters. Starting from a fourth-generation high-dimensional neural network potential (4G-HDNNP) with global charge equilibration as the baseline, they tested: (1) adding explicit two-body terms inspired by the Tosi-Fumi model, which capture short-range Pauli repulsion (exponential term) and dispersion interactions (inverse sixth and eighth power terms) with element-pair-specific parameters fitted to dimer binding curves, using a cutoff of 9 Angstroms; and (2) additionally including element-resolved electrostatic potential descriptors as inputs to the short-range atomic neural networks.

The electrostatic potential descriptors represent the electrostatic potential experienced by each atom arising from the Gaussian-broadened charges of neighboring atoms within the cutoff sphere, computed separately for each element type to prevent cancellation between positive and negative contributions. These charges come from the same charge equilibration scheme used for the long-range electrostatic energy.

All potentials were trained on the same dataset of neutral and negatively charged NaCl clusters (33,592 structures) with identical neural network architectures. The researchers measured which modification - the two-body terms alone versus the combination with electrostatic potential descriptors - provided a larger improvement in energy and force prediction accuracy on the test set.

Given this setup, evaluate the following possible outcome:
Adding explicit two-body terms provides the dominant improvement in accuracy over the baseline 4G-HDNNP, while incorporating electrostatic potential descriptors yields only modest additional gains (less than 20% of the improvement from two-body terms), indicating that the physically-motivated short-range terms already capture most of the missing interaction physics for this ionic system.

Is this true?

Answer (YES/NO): NO